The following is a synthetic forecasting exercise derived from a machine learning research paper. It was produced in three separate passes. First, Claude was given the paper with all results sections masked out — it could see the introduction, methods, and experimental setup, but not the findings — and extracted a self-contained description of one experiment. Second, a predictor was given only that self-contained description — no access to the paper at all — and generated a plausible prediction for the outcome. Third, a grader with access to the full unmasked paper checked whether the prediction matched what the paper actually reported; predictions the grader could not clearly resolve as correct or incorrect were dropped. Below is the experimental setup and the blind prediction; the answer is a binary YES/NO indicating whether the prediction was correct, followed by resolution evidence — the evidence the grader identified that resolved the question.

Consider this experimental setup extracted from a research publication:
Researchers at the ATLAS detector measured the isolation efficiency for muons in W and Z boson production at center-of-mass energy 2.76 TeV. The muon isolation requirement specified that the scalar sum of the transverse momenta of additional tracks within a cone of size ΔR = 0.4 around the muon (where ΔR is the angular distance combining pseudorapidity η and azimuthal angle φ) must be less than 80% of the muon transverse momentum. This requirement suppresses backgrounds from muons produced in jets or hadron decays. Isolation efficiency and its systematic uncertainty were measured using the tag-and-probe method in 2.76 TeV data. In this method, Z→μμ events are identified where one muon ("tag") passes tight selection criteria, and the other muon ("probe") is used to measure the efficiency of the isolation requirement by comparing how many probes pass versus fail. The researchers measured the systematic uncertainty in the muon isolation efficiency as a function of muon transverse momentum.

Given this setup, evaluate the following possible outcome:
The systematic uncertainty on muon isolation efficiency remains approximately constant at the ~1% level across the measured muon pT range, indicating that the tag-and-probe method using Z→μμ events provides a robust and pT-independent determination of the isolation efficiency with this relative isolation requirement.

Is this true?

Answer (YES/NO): NO